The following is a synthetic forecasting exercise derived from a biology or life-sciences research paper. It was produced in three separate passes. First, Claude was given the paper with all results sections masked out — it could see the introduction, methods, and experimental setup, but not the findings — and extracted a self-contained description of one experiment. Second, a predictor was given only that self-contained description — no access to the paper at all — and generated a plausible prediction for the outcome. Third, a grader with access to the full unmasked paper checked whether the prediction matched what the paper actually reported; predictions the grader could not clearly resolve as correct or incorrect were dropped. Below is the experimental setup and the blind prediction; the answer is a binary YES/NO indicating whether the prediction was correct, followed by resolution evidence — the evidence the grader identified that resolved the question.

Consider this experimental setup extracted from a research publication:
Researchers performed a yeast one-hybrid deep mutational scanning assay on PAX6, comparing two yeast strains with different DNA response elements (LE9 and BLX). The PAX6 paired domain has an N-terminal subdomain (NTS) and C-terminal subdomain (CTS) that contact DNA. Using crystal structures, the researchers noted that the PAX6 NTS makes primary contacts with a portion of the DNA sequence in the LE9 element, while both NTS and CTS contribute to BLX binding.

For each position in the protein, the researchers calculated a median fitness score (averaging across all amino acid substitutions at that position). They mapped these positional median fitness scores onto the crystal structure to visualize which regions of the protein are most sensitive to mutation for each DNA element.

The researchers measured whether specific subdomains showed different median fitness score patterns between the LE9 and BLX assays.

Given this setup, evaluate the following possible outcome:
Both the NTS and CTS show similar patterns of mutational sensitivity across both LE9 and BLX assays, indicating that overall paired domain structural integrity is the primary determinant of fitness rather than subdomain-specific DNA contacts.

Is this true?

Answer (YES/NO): NO